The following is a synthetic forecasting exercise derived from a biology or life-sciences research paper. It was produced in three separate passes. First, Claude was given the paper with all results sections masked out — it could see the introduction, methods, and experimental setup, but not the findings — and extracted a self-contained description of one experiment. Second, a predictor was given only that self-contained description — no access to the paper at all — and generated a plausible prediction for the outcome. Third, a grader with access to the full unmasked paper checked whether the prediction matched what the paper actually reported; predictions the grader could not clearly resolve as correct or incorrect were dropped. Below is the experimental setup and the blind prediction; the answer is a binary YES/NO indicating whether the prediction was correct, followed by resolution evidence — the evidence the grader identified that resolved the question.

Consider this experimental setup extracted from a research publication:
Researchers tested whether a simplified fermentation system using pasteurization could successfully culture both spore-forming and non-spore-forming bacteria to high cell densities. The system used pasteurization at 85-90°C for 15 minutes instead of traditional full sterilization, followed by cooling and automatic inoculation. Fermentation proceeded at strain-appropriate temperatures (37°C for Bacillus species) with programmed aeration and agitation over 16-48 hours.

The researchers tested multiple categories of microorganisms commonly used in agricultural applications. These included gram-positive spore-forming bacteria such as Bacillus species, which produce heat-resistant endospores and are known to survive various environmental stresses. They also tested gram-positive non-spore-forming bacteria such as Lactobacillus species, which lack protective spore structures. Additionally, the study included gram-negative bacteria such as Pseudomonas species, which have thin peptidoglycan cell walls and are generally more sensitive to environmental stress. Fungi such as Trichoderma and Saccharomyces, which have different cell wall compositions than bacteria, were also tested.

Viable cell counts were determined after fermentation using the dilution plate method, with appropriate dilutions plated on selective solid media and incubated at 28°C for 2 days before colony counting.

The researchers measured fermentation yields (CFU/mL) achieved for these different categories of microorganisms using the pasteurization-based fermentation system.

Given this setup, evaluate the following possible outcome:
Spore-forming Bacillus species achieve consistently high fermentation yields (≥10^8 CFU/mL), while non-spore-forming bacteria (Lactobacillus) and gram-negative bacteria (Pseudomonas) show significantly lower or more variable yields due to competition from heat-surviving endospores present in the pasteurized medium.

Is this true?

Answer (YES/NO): NO